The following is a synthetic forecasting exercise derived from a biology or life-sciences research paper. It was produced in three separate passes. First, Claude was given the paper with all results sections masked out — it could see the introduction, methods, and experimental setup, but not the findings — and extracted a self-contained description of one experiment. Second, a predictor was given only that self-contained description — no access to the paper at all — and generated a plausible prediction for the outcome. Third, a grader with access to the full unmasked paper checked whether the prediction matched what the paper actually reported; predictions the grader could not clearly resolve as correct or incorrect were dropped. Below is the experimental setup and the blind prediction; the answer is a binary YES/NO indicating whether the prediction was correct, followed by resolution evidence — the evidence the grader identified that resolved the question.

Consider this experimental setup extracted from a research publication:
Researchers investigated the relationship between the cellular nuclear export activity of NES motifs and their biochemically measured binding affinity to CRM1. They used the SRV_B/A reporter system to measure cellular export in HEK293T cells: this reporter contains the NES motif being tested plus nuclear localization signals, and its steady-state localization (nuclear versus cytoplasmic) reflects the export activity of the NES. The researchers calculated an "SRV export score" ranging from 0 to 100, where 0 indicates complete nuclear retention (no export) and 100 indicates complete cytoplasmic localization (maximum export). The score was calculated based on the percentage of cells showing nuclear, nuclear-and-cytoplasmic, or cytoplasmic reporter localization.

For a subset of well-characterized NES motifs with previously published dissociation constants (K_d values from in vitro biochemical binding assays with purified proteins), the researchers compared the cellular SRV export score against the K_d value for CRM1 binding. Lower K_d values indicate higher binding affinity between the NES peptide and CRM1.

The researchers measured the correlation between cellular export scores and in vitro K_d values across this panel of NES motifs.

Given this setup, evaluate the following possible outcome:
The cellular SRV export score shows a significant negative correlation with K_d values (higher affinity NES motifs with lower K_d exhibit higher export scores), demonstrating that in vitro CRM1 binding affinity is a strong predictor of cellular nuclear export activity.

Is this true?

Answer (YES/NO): YES